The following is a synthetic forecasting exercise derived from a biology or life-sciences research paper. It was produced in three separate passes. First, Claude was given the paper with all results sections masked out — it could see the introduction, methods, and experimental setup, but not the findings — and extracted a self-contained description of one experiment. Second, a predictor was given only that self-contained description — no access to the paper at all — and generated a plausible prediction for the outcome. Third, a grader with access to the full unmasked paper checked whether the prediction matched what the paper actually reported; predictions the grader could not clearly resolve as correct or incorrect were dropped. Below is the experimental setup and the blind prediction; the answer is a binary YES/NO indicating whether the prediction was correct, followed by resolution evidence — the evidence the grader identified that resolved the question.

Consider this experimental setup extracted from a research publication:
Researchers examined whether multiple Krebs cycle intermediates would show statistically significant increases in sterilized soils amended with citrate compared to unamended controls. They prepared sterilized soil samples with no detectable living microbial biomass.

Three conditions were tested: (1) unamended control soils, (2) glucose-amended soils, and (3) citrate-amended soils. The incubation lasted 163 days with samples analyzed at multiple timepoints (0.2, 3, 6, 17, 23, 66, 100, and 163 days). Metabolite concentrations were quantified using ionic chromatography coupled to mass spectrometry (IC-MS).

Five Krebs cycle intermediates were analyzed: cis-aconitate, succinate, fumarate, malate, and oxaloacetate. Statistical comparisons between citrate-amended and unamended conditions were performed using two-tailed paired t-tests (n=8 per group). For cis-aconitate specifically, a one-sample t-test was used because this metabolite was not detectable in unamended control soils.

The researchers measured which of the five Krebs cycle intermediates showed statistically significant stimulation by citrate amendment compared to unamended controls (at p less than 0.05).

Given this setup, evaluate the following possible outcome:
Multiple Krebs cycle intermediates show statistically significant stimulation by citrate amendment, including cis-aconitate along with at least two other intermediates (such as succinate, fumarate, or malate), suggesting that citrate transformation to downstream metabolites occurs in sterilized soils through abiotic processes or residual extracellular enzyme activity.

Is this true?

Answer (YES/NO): YES